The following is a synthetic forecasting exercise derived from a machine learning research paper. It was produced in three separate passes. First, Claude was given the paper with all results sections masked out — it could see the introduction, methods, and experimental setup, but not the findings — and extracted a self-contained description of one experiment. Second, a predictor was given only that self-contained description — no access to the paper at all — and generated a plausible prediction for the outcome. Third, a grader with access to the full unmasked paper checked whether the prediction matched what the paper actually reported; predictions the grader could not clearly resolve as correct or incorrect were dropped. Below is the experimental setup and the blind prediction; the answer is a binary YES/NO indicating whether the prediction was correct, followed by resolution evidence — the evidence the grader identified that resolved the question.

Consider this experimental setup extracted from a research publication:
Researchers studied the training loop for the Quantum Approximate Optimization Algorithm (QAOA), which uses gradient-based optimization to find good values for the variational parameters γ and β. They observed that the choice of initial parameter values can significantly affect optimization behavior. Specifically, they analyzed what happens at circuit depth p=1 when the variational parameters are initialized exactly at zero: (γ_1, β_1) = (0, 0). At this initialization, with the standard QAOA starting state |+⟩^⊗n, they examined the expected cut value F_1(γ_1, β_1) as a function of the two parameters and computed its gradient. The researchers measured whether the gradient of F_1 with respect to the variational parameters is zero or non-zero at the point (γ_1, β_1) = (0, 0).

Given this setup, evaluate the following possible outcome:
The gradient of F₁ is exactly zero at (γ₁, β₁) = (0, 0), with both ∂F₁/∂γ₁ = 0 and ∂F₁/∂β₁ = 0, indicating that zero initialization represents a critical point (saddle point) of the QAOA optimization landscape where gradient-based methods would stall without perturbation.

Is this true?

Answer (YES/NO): YES